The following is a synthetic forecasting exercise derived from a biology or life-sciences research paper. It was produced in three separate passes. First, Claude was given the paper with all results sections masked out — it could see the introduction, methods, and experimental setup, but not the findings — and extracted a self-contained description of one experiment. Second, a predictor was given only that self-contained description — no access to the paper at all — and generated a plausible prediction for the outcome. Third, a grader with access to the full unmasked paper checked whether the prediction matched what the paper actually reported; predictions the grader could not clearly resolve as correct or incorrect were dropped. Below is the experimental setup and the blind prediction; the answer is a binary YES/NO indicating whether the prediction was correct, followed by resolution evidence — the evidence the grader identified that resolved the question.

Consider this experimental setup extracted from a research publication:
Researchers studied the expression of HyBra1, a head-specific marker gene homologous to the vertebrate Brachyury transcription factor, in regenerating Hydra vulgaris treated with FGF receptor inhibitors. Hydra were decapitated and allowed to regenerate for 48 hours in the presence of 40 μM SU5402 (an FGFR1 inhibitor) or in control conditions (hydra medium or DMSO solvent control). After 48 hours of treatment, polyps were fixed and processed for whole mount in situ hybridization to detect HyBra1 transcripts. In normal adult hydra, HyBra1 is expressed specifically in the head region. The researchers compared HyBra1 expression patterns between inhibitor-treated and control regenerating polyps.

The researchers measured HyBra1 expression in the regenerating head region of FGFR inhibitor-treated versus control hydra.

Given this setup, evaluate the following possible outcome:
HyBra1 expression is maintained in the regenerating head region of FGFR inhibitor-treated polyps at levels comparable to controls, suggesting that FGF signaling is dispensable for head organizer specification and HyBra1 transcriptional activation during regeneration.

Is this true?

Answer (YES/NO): NO